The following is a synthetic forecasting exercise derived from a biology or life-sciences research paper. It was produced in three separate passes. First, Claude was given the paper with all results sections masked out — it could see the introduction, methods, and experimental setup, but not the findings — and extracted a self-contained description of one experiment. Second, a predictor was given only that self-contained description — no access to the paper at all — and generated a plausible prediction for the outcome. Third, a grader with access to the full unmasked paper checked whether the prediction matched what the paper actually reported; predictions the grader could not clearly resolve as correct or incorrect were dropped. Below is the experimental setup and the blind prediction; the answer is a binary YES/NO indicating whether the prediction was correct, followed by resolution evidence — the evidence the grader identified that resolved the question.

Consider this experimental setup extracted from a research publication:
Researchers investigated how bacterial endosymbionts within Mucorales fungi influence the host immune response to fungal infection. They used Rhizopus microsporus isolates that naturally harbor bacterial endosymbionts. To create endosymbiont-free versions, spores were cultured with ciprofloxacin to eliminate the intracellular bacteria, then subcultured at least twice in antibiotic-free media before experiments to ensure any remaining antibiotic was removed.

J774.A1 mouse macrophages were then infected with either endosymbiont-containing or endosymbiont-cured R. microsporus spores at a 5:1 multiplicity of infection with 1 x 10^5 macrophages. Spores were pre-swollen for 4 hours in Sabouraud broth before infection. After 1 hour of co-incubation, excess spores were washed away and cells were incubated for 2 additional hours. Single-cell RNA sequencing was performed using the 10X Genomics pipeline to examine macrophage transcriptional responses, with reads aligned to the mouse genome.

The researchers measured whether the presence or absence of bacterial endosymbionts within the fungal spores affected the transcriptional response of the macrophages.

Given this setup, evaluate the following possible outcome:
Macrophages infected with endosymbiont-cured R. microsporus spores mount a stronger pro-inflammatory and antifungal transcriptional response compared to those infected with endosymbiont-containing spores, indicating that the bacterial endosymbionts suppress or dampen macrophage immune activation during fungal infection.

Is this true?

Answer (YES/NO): YES